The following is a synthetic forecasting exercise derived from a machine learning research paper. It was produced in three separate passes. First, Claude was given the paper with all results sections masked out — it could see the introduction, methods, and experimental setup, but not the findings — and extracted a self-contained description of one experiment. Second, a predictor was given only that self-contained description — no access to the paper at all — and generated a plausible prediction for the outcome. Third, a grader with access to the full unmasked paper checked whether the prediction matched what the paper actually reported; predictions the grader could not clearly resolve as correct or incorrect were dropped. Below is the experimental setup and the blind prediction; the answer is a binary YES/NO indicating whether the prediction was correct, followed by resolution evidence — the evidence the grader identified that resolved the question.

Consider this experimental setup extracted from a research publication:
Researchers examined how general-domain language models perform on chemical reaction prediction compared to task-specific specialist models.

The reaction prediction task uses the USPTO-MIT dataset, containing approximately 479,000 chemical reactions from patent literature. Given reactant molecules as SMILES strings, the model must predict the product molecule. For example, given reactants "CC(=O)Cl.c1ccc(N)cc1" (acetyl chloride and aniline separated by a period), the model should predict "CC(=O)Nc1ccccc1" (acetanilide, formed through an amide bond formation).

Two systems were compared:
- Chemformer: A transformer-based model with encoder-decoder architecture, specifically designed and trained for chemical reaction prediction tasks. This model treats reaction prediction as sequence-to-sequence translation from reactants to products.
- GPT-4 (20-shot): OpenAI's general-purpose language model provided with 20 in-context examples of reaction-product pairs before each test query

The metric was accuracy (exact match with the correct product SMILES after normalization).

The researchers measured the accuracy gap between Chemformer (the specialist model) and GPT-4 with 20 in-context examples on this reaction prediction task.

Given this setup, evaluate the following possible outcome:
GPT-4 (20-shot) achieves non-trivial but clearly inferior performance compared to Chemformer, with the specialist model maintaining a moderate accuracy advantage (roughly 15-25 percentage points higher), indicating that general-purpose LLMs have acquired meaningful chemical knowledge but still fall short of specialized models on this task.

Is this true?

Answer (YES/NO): NO